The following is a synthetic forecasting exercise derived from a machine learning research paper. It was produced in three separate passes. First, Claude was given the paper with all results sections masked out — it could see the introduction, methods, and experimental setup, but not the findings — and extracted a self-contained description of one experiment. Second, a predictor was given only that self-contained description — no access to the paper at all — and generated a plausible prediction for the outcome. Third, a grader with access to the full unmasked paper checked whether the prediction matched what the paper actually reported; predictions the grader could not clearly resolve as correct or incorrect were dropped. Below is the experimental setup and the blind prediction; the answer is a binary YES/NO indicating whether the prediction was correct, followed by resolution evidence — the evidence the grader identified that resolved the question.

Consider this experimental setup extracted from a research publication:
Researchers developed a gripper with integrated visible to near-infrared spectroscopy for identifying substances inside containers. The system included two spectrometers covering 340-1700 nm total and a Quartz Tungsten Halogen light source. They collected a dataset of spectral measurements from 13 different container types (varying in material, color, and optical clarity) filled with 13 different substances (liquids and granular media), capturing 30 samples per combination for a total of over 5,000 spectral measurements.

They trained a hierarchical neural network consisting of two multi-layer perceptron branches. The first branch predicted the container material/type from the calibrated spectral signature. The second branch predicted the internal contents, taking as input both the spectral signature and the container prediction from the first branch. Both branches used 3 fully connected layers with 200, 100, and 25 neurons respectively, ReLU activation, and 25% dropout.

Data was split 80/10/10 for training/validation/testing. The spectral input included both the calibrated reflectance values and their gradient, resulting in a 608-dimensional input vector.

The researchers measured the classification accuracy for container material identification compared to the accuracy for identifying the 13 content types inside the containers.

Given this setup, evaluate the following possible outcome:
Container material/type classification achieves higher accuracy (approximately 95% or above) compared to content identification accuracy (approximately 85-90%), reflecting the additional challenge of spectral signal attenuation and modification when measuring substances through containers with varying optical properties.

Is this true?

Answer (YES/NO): YES